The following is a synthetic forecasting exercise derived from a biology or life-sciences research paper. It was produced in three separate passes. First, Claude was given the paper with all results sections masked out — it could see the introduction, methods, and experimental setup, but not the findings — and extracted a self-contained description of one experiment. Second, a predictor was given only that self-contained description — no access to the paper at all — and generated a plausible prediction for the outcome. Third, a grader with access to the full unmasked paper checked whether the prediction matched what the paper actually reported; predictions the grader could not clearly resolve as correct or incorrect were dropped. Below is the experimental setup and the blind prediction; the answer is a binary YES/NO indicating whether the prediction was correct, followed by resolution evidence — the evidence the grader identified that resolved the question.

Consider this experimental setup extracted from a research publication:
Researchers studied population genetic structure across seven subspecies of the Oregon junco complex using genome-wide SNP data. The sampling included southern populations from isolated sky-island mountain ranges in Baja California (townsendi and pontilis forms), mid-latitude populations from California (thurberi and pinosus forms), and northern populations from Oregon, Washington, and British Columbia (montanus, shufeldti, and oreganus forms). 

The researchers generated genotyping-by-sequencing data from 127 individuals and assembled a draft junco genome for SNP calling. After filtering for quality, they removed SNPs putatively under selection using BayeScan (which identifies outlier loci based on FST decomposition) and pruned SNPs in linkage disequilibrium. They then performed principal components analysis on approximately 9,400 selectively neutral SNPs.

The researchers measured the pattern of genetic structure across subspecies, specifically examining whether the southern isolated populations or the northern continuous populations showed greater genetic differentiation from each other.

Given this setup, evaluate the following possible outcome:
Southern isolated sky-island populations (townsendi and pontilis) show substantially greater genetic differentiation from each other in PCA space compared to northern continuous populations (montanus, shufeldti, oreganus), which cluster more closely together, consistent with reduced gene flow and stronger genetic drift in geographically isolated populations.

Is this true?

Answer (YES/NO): YES